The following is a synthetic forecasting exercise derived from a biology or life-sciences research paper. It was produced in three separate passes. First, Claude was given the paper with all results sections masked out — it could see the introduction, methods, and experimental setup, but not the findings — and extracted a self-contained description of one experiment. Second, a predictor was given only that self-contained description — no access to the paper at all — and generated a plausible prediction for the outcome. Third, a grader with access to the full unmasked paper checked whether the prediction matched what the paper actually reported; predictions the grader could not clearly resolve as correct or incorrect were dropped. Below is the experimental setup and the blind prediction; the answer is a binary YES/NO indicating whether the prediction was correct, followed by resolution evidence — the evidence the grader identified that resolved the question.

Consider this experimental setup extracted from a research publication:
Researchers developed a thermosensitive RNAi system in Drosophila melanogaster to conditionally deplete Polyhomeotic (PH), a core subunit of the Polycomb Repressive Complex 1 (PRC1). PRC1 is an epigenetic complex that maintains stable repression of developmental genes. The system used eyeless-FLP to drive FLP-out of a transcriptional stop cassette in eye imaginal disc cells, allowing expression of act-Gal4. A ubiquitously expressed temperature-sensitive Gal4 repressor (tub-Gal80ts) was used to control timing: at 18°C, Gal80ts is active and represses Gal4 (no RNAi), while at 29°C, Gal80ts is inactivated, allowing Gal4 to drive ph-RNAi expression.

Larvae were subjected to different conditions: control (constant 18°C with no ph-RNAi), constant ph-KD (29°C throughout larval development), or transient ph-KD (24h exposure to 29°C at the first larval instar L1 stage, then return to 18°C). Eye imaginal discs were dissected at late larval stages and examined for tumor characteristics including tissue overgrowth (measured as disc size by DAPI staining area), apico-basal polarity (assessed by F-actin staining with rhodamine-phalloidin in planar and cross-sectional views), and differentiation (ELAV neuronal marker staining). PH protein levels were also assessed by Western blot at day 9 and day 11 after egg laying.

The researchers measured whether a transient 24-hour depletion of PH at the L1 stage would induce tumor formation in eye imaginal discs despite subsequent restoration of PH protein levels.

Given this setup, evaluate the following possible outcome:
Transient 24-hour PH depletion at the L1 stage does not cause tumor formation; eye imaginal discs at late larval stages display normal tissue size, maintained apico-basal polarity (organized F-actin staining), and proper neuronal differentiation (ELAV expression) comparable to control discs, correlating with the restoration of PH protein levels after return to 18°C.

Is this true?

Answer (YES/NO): NO